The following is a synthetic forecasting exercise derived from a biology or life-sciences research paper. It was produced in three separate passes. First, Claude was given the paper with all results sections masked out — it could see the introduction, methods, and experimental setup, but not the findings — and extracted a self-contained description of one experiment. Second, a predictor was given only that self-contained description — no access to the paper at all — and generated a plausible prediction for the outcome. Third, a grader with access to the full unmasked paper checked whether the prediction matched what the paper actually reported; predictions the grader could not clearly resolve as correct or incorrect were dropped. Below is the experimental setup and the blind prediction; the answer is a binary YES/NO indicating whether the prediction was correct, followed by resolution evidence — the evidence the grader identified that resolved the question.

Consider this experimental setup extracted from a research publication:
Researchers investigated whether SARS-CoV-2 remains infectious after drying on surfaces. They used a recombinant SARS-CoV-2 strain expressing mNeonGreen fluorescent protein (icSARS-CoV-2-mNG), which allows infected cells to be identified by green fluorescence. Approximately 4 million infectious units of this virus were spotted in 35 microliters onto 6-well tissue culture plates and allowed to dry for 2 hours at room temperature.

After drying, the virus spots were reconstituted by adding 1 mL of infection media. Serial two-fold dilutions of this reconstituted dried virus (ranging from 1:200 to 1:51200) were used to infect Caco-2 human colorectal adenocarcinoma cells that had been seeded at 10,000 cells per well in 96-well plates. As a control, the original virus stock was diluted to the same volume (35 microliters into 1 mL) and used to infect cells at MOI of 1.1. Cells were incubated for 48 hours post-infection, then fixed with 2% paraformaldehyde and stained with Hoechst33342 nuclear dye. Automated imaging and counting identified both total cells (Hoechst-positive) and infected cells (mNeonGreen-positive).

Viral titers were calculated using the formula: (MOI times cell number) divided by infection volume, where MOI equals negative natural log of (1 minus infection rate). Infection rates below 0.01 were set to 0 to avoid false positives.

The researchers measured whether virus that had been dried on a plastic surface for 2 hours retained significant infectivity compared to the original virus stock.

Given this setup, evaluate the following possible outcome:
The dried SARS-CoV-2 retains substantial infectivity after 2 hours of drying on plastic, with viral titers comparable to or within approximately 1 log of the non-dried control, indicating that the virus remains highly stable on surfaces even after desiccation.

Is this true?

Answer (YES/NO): YES